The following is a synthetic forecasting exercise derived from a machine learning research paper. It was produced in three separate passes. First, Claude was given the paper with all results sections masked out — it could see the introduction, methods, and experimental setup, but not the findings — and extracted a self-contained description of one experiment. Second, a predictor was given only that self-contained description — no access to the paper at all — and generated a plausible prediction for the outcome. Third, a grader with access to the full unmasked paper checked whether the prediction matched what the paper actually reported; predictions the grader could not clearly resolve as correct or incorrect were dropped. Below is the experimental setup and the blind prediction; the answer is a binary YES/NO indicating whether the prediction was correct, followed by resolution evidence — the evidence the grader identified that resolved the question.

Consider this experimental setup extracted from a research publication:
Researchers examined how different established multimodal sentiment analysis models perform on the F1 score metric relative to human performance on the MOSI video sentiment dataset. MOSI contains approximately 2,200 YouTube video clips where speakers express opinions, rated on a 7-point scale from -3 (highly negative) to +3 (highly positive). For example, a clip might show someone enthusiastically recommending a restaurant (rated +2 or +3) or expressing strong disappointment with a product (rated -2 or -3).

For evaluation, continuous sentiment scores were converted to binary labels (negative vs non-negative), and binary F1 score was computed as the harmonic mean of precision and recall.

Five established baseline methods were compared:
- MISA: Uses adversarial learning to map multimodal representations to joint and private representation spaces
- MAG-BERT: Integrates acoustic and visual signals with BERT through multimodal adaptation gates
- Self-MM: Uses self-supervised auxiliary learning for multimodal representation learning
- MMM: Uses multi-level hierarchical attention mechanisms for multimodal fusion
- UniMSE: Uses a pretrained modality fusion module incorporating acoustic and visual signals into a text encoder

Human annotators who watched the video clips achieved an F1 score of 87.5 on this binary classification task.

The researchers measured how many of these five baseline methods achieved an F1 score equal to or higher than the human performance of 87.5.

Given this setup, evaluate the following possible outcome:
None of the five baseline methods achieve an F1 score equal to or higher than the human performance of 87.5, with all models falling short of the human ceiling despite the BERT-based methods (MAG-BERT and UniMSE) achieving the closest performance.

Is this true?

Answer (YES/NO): NO